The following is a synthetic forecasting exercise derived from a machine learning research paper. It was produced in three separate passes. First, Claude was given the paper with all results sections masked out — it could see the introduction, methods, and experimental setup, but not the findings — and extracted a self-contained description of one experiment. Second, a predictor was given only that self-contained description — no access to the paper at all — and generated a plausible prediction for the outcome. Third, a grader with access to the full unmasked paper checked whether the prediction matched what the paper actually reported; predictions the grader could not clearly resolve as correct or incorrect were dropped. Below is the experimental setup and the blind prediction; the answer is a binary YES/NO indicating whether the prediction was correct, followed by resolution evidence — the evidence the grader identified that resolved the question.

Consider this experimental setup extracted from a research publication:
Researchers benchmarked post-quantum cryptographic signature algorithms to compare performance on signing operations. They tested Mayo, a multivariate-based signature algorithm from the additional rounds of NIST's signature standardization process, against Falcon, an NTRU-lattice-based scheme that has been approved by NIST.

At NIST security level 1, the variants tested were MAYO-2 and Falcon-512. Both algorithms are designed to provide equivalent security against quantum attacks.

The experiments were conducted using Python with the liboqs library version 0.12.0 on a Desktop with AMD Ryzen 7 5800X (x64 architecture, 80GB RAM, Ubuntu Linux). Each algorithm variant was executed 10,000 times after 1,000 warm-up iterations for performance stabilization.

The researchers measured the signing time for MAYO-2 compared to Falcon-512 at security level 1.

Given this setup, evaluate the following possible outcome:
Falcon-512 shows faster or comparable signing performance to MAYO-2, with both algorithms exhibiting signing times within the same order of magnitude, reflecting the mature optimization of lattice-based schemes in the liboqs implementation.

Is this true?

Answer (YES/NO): NO